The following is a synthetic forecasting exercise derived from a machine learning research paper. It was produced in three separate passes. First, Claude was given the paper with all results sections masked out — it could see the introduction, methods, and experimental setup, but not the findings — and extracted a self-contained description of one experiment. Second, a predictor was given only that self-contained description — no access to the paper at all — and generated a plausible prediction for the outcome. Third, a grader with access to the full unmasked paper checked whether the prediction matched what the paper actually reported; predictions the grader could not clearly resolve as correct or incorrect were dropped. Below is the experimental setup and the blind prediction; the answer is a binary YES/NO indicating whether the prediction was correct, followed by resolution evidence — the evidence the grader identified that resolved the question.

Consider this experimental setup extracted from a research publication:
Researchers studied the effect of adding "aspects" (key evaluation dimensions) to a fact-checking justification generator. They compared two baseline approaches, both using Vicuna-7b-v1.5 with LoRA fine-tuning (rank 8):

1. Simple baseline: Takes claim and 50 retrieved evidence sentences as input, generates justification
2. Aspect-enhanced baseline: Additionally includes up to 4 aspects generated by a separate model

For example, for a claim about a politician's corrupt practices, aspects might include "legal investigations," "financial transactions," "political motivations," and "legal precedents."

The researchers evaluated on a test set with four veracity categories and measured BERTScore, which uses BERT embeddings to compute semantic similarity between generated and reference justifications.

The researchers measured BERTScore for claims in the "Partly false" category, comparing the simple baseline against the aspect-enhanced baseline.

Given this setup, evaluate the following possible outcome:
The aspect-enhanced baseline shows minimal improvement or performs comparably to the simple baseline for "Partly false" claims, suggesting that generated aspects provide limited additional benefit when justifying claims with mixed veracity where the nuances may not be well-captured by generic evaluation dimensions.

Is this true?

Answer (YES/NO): NO